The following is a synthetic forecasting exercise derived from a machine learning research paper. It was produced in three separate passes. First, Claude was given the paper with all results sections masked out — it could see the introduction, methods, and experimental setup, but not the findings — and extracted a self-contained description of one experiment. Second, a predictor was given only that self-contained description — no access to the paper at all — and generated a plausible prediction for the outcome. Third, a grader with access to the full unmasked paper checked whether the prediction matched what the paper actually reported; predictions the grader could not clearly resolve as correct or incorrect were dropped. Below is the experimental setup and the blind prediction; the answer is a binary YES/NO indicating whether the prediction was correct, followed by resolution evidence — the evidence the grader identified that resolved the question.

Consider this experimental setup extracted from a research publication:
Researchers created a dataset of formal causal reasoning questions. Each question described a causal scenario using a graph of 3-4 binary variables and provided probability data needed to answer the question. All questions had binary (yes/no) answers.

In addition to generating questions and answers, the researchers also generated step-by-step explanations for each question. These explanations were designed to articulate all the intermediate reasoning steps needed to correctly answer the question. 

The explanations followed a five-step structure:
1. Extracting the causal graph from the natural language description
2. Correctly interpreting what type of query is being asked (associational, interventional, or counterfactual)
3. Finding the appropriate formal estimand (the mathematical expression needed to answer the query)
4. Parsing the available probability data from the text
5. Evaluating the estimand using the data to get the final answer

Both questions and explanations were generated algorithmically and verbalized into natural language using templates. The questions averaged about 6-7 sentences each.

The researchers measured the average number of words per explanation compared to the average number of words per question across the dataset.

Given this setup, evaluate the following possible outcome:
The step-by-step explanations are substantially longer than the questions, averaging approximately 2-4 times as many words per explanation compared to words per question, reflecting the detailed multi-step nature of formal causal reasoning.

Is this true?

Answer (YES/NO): NO